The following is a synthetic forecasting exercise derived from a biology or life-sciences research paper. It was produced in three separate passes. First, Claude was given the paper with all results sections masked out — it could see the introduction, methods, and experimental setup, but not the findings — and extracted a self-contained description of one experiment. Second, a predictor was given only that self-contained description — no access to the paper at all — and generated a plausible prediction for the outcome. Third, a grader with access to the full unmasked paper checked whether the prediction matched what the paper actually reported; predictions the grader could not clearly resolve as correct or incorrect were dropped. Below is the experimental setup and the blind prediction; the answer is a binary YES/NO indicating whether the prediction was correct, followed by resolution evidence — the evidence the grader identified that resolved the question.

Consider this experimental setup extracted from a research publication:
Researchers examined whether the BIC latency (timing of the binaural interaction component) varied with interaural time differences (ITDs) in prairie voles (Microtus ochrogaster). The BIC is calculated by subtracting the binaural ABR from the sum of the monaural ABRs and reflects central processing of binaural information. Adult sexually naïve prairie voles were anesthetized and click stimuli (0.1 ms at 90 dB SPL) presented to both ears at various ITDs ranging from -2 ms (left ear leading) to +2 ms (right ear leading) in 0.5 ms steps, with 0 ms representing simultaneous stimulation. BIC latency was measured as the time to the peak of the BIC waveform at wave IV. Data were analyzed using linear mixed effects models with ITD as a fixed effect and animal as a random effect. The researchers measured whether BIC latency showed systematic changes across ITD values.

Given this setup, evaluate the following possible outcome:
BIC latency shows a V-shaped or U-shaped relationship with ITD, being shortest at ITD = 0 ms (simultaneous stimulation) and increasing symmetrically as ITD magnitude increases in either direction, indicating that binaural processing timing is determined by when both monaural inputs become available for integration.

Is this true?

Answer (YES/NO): YES